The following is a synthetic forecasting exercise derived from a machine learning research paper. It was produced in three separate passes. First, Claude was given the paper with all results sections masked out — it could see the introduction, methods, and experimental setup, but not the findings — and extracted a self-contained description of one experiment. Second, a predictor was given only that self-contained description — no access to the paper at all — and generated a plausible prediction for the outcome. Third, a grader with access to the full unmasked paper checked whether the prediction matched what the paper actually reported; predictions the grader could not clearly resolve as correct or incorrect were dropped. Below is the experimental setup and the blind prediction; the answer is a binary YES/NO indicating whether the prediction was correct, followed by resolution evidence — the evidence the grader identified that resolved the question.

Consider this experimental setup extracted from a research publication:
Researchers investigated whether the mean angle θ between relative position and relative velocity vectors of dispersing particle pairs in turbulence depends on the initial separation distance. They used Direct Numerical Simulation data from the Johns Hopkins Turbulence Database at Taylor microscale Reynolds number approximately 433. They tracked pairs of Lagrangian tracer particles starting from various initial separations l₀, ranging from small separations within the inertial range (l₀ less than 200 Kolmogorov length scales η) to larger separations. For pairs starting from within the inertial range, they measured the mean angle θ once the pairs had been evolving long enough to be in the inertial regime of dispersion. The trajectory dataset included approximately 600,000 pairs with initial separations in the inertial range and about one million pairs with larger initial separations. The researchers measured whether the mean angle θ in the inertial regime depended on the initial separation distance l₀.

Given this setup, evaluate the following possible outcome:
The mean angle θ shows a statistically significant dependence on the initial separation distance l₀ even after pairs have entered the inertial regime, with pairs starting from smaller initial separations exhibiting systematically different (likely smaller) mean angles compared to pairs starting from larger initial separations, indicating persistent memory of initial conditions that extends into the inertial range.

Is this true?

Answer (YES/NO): NO